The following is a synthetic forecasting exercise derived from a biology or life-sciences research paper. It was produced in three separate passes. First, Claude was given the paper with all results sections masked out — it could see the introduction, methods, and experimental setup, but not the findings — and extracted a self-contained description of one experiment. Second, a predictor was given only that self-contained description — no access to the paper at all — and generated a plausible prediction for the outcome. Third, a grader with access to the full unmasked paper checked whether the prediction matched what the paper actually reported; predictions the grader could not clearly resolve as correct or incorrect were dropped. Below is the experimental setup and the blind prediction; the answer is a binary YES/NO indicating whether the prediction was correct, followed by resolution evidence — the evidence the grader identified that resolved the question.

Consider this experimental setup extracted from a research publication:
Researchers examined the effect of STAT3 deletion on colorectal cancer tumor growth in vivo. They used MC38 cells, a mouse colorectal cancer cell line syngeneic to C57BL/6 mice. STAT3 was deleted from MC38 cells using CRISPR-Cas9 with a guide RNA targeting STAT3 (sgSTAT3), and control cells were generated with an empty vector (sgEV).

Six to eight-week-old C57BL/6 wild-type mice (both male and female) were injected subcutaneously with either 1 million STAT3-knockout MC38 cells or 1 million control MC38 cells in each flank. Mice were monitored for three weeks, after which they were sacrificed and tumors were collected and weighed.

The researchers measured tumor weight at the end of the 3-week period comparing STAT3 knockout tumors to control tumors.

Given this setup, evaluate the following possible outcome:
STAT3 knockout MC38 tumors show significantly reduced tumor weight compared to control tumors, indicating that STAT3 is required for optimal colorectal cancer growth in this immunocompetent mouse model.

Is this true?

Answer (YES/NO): YES